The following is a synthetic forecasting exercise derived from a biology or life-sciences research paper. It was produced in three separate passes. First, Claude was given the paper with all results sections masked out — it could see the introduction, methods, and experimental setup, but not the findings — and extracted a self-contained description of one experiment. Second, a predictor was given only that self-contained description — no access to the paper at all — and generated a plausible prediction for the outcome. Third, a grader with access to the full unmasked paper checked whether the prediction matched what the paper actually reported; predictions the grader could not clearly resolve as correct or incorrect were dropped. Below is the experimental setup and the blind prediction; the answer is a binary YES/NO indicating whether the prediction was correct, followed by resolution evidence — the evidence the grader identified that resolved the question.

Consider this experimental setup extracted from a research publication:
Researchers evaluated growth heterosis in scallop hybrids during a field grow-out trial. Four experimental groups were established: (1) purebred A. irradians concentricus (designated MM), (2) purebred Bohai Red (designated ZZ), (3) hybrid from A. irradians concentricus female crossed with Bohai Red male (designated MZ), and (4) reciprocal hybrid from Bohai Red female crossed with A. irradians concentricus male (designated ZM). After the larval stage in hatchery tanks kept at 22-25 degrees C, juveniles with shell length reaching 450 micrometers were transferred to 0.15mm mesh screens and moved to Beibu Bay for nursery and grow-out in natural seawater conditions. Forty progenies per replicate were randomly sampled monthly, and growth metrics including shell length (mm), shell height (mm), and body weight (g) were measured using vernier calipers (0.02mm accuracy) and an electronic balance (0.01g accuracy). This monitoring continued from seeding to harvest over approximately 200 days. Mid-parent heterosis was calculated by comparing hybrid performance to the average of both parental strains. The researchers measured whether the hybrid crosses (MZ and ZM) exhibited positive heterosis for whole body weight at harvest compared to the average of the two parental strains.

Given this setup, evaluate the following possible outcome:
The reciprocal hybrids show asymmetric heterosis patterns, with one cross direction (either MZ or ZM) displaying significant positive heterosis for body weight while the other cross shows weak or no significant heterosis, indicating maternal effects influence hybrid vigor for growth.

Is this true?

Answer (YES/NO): YES